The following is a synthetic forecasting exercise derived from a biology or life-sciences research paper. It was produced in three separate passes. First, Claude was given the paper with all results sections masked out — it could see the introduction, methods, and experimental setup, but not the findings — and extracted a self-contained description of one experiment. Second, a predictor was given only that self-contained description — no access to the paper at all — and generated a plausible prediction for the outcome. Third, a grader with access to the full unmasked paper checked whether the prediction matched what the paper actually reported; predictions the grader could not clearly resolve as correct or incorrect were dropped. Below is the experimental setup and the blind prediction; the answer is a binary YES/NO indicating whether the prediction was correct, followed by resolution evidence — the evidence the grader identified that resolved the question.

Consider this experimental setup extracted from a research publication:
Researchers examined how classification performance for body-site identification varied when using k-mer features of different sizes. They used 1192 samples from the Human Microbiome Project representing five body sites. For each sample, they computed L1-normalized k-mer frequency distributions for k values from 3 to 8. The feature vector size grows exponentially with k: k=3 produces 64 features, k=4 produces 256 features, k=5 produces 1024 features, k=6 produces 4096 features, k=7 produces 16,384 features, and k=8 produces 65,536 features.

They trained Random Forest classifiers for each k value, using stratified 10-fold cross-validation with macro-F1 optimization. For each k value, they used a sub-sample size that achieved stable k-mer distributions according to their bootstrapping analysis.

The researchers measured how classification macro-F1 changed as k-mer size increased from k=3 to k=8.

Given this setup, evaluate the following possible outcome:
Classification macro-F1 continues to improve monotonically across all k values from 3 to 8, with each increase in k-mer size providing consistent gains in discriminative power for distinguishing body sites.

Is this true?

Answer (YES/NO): NO